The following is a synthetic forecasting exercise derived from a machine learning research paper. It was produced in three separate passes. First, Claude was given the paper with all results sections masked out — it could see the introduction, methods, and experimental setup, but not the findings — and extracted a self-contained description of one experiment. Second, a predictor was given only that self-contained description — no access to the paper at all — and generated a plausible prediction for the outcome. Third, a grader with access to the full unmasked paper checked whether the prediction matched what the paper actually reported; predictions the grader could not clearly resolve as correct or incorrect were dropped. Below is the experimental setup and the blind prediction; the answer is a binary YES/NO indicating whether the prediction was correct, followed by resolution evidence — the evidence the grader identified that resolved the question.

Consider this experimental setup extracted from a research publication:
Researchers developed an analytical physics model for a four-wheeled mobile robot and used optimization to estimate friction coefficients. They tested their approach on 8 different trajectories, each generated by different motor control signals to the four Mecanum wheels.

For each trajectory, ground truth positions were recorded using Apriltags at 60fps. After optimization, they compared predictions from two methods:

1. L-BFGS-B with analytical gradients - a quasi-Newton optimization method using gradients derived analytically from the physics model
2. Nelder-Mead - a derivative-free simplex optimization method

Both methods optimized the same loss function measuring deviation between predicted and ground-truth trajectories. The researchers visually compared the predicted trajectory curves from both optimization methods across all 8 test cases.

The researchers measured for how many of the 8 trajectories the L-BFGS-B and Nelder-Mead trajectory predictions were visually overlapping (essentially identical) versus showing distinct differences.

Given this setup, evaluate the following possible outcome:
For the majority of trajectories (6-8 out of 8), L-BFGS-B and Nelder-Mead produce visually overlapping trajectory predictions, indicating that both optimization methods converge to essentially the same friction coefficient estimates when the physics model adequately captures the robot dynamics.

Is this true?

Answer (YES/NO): NO